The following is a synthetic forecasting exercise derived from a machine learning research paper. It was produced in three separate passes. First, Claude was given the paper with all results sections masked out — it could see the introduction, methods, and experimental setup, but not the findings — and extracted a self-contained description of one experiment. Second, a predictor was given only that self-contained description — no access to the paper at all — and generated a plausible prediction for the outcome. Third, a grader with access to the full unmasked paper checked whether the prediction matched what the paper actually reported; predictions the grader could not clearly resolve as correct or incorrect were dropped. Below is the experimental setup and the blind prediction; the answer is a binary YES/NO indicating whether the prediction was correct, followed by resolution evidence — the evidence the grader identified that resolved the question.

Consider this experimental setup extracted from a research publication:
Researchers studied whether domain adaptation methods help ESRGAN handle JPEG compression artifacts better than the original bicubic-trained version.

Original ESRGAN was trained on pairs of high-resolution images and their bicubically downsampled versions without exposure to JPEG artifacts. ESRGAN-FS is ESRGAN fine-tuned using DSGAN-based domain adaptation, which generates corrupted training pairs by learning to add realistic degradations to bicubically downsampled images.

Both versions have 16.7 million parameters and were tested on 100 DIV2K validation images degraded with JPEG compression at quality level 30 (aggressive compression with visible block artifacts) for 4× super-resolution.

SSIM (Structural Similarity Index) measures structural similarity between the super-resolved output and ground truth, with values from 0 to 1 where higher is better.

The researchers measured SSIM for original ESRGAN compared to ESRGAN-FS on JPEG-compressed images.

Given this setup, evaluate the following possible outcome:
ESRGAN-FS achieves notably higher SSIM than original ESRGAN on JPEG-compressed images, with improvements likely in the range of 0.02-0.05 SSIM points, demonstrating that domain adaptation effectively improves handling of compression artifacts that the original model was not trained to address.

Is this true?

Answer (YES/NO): NO